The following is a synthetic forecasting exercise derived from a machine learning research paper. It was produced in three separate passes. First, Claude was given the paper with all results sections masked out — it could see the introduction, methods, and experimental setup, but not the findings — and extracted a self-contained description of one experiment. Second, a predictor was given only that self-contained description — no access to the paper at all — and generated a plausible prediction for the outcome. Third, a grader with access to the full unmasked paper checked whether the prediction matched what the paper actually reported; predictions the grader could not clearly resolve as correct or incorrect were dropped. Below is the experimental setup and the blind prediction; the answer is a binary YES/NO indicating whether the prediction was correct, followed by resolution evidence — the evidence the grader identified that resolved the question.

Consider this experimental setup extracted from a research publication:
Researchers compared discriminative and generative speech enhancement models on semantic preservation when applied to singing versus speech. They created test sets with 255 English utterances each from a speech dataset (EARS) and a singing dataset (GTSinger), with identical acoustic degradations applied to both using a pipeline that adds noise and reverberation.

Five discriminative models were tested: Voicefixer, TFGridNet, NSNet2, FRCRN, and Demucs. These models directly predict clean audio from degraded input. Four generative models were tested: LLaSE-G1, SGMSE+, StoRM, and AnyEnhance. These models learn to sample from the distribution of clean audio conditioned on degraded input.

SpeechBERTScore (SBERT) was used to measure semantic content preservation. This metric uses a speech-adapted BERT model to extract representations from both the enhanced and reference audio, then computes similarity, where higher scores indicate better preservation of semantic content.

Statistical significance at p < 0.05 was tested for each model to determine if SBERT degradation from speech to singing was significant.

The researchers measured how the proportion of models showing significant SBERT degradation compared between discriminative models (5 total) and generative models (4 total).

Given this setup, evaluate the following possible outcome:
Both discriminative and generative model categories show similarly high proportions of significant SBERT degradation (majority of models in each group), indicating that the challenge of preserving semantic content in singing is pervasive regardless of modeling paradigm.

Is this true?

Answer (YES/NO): NO